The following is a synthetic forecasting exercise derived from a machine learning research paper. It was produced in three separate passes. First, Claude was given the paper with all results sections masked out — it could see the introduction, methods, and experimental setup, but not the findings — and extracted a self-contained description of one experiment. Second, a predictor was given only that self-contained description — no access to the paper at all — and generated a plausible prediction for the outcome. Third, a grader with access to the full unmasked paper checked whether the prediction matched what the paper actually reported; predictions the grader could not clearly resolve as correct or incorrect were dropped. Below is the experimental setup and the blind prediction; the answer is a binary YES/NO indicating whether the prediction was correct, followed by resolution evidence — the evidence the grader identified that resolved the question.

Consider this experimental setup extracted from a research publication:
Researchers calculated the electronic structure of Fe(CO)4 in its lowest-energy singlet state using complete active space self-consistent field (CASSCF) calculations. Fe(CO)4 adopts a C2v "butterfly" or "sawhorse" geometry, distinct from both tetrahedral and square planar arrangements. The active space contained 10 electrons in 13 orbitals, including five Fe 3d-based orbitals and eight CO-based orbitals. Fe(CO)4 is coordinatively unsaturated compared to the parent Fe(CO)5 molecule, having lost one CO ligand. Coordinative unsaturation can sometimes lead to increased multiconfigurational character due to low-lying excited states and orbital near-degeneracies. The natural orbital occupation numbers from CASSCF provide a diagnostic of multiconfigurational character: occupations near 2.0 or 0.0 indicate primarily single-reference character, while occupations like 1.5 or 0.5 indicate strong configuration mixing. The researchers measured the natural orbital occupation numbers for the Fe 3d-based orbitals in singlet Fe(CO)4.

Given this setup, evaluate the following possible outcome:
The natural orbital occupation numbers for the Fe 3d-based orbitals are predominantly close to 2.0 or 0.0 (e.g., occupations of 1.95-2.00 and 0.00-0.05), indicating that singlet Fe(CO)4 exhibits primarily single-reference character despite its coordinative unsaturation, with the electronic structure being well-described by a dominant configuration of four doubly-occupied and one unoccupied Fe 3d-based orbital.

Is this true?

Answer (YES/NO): YES